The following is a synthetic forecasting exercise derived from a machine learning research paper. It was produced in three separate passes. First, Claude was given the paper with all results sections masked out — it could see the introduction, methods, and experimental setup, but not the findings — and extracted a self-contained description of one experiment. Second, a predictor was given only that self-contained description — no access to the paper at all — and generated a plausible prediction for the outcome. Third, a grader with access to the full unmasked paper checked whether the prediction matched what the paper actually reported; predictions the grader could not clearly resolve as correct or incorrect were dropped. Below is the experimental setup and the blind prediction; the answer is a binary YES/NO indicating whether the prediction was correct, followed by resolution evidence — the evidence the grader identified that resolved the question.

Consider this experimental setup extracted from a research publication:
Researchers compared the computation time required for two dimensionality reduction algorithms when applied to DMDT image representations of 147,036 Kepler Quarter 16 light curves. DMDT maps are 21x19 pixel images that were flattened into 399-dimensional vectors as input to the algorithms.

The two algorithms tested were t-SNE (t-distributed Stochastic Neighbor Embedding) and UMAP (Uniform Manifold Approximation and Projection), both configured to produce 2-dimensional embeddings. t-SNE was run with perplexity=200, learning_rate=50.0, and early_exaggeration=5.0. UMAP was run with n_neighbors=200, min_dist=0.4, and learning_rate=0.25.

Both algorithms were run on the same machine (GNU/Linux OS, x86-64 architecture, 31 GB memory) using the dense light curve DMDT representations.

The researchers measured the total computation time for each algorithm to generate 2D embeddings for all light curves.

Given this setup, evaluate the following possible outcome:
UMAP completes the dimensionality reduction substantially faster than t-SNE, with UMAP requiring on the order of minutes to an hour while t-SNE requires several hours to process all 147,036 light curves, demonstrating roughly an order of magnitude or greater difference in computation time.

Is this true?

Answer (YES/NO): NO